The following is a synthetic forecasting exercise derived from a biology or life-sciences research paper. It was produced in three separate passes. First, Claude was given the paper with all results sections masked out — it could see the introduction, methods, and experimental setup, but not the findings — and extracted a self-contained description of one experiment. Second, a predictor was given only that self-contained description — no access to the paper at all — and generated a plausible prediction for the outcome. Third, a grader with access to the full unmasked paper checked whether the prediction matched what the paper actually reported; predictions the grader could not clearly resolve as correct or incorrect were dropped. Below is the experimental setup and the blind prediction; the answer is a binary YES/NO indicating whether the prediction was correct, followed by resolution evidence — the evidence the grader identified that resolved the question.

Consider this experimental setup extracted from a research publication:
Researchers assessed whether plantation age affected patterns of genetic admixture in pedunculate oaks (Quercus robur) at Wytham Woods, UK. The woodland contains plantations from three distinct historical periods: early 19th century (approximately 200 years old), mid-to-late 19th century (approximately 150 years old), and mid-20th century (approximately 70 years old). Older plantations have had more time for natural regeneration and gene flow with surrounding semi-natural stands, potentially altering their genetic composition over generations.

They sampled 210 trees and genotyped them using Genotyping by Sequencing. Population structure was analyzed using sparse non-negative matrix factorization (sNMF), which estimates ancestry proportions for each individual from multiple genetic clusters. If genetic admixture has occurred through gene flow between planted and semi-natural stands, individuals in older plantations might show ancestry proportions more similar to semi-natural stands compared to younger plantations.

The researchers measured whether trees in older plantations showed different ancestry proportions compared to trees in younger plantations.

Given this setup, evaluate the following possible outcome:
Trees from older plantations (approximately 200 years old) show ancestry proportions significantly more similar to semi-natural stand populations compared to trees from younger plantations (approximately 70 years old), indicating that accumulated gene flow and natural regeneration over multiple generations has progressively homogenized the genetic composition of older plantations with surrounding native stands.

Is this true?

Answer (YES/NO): NO